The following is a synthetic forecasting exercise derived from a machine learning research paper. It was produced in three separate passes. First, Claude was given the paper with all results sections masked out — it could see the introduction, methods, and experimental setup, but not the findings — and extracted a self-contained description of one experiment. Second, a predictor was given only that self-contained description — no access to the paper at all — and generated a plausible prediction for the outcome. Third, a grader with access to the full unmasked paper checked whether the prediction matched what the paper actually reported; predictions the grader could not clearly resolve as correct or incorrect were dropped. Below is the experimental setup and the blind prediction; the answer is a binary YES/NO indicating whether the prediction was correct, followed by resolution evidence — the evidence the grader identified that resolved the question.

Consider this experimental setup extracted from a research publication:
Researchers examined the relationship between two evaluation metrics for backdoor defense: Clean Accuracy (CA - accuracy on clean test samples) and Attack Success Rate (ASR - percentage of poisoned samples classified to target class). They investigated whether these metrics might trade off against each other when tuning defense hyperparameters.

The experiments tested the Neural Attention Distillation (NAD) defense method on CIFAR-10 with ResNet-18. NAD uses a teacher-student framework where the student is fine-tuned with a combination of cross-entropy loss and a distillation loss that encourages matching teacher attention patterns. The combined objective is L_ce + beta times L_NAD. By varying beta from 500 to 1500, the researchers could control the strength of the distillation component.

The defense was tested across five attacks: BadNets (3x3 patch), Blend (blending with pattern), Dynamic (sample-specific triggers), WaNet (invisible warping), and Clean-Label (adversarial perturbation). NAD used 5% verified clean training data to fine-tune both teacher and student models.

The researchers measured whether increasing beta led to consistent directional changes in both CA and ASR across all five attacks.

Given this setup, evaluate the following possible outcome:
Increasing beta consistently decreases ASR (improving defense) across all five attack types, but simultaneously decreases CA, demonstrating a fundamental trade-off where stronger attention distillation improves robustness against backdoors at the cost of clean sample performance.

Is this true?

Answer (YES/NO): NO